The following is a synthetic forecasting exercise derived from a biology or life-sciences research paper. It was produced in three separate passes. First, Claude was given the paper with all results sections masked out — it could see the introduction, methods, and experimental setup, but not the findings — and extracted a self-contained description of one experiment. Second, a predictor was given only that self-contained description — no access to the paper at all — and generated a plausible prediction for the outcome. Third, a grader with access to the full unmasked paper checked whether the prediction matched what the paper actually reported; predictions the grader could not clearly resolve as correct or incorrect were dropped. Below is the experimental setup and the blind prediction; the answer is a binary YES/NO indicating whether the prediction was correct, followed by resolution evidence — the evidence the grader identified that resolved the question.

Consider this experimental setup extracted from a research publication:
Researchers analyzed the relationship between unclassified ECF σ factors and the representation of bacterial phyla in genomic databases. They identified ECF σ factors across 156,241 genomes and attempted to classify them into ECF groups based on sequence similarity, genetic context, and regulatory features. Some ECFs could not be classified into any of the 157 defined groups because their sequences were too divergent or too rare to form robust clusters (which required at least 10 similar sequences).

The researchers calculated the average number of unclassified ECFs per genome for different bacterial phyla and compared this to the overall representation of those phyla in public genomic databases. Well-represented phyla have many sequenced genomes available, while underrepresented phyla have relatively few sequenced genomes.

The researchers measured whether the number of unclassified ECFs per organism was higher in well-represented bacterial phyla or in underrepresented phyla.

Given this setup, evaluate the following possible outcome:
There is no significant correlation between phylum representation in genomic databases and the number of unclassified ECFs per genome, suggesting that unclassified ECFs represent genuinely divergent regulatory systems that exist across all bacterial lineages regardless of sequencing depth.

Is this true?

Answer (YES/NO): NO